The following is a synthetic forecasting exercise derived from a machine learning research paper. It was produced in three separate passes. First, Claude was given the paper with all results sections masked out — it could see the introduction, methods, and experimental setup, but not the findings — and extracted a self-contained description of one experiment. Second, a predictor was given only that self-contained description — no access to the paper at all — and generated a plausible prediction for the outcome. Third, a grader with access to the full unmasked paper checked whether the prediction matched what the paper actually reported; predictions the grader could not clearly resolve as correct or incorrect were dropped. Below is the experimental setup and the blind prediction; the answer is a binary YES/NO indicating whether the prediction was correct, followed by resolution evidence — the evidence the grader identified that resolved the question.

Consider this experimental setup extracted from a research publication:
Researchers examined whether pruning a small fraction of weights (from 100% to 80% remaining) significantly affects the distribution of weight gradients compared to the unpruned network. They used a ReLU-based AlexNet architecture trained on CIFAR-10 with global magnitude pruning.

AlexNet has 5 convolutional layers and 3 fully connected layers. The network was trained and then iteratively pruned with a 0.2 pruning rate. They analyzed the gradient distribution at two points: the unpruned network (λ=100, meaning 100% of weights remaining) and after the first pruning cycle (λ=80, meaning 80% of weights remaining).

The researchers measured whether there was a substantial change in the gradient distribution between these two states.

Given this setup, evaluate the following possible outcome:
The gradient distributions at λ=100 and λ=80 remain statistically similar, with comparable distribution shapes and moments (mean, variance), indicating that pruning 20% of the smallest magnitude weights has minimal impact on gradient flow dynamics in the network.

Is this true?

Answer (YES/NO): YES